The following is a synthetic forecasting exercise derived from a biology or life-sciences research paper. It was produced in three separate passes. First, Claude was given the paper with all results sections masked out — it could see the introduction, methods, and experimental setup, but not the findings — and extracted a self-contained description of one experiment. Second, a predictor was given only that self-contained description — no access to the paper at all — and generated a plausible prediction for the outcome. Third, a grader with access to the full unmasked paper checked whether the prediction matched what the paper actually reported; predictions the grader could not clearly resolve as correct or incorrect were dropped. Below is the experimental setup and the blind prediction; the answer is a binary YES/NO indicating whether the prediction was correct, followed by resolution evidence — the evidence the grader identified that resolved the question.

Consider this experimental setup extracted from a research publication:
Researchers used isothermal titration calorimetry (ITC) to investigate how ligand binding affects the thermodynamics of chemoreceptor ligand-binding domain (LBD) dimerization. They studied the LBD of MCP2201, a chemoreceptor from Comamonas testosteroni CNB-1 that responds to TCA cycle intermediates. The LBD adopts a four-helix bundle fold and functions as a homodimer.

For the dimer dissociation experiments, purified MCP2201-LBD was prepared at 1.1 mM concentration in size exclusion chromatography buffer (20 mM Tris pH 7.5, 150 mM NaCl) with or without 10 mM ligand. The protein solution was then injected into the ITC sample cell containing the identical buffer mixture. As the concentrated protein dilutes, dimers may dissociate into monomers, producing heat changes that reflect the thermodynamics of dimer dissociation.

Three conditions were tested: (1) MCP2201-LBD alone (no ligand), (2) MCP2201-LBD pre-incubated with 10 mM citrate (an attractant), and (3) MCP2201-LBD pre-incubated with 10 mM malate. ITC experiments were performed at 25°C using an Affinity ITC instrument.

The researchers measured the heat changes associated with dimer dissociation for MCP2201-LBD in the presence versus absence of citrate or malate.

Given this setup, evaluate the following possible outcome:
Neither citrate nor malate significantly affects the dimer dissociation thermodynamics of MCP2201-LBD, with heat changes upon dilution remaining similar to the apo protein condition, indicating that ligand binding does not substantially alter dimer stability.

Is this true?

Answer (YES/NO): NO